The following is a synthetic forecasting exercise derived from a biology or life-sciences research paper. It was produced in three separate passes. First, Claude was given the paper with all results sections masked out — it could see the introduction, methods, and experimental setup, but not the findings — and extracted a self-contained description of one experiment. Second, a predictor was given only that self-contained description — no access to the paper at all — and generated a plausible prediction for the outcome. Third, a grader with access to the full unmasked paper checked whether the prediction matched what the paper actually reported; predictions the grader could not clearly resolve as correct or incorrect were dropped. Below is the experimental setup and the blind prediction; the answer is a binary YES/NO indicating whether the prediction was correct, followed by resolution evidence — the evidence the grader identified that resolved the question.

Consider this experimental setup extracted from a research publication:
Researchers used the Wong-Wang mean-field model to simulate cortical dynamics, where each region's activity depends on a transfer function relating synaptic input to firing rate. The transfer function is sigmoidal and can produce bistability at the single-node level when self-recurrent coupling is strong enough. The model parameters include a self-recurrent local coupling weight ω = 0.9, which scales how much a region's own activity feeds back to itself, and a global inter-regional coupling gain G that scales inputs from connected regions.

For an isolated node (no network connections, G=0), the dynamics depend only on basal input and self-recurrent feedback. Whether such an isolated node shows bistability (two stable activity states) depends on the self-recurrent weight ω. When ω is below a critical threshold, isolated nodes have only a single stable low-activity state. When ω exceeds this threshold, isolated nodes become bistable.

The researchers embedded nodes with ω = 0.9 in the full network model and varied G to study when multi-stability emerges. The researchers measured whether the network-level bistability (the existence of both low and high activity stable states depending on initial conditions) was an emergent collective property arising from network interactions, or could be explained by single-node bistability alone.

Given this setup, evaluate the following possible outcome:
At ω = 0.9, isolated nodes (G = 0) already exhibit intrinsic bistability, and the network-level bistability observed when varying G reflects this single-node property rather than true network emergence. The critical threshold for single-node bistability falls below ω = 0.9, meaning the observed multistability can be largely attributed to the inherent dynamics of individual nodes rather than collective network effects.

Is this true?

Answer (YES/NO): NO